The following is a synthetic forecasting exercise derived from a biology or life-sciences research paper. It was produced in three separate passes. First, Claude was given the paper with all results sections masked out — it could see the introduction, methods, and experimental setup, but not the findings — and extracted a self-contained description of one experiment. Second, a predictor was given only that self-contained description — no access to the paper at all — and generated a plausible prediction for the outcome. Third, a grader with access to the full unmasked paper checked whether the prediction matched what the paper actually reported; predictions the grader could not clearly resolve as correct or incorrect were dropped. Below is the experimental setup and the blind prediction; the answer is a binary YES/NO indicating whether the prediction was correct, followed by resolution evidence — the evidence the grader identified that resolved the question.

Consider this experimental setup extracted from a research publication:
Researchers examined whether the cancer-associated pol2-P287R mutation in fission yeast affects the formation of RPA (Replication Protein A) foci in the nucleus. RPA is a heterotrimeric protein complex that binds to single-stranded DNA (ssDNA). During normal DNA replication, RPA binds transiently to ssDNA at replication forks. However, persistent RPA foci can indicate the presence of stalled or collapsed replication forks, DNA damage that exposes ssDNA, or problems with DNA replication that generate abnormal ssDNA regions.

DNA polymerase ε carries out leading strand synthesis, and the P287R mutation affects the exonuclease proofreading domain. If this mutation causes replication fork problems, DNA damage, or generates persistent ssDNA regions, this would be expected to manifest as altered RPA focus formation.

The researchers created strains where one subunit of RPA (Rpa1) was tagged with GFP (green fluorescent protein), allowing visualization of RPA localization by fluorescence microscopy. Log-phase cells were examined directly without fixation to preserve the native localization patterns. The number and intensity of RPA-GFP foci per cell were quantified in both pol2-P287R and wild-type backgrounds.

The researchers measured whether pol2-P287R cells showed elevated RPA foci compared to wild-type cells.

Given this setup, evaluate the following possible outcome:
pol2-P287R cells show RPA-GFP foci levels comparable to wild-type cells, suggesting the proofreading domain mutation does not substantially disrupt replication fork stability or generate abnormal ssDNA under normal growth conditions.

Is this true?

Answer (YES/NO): NO